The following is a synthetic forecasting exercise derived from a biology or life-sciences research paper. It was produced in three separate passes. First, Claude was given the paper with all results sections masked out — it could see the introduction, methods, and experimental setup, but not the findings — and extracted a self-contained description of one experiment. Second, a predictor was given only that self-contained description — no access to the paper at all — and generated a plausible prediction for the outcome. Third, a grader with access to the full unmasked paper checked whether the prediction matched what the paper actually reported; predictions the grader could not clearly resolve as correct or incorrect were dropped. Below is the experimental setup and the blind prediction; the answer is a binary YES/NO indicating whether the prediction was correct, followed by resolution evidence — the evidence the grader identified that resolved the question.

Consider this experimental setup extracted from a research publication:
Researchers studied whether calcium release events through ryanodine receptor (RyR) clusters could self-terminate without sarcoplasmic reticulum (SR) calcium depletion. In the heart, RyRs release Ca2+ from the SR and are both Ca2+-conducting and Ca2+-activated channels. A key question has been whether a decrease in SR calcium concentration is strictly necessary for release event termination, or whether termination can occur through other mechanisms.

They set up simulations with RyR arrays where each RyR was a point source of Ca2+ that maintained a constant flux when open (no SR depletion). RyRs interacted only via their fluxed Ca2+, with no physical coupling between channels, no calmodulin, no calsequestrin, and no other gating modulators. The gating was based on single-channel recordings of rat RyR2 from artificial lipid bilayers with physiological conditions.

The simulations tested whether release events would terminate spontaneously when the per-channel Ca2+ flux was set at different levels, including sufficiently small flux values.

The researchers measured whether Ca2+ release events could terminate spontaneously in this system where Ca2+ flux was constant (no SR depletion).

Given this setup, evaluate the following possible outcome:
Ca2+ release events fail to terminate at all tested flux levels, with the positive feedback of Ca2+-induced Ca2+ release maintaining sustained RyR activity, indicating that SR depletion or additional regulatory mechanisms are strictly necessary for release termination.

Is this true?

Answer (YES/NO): NO